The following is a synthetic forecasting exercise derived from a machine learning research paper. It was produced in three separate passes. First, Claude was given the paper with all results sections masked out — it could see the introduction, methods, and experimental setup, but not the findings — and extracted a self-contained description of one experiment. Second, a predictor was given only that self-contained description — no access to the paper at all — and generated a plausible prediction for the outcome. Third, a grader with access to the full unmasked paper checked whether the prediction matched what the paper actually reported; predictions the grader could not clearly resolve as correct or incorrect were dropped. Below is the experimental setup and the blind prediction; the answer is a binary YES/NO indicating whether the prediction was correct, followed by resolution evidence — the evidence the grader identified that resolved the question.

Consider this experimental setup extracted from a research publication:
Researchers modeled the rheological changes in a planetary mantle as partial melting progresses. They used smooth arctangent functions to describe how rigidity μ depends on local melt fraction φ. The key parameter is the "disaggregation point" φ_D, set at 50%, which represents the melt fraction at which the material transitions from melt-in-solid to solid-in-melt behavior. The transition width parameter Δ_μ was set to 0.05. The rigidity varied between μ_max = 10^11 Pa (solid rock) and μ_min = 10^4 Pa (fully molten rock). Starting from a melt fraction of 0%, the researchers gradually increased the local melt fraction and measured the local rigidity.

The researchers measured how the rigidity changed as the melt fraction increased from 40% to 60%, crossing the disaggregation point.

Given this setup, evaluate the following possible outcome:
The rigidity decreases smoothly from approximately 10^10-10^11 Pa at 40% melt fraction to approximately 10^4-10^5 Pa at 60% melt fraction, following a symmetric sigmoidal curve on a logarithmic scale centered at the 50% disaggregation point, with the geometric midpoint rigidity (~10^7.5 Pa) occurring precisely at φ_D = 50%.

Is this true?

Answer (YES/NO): NO